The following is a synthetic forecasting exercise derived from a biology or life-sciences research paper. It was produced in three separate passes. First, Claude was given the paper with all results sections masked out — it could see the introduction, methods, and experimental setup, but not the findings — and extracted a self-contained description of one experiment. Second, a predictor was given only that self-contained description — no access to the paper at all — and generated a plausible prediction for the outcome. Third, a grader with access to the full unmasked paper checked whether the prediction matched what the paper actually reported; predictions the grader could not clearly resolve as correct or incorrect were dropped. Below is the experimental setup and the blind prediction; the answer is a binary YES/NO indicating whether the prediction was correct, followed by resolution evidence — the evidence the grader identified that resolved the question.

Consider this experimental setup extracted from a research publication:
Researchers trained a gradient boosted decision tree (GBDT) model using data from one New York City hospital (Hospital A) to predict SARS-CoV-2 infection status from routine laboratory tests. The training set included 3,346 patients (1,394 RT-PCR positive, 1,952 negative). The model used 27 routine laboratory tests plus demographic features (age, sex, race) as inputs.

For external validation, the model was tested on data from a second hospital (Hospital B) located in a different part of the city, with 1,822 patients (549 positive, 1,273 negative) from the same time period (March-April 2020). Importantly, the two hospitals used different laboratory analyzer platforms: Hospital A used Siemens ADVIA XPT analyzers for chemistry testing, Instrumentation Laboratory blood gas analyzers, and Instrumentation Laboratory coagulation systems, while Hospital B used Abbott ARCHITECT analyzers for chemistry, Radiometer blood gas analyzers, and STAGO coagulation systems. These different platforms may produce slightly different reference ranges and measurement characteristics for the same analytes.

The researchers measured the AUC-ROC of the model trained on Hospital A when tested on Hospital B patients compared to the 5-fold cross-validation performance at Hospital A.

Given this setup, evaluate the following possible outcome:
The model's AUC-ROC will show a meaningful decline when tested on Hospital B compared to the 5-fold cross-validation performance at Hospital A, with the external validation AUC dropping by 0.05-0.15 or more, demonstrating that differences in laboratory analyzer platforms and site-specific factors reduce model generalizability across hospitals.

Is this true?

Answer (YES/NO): NO